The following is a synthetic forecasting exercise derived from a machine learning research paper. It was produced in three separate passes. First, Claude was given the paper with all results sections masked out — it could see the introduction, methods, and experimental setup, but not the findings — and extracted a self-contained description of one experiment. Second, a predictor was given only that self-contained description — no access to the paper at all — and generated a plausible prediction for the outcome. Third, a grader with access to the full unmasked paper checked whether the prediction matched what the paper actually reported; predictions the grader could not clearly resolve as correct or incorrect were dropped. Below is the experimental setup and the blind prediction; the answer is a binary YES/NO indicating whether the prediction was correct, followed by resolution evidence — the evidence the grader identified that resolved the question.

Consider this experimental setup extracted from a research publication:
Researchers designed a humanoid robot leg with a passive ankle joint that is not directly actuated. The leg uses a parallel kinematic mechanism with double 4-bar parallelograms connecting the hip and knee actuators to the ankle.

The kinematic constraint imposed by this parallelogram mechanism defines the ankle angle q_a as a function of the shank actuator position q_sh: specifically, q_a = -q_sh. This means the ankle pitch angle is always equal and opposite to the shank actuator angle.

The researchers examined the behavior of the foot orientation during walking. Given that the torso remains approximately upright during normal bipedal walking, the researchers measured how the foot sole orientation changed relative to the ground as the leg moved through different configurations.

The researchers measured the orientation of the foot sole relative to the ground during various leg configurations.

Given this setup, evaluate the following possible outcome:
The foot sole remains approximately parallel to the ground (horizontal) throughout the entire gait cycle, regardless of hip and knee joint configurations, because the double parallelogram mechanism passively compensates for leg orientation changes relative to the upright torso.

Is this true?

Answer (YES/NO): YES